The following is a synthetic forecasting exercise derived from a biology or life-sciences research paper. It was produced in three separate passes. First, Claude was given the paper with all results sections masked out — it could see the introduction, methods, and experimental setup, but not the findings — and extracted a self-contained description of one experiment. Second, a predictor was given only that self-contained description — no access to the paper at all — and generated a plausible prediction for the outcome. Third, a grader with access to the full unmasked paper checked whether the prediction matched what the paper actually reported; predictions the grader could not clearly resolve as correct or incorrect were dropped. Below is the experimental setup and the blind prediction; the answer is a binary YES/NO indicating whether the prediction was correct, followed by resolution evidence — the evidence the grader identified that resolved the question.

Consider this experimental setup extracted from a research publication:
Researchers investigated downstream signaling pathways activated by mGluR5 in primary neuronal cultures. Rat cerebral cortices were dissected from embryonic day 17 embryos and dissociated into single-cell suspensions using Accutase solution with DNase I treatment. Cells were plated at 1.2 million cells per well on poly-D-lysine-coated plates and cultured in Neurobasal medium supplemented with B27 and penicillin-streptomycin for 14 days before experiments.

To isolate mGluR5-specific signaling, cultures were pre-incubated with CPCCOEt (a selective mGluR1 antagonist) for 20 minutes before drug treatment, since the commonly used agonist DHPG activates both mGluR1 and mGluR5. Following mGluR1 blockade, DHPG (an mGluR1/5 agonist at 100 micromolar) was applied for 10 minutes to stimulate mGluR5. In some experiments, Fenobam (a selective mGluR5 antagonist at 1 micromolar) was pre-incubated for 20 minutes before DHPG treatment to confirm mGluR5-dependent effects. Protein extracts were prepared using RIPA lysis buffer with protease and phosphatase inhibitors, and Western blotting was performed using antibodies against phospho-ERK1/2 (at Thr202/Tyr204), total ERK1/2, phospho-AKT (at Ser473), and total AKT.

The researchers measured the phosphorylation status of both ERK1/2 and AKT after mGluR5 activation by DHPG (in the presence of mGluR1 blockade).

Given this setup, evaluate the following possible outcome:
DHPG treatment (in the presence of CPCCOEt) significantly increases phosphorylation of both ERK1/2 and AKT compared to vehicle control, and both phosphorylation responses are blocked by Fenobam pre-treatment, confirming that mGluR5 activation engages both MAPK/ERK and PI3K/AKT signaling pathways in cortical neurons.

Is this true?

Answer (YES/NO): YES